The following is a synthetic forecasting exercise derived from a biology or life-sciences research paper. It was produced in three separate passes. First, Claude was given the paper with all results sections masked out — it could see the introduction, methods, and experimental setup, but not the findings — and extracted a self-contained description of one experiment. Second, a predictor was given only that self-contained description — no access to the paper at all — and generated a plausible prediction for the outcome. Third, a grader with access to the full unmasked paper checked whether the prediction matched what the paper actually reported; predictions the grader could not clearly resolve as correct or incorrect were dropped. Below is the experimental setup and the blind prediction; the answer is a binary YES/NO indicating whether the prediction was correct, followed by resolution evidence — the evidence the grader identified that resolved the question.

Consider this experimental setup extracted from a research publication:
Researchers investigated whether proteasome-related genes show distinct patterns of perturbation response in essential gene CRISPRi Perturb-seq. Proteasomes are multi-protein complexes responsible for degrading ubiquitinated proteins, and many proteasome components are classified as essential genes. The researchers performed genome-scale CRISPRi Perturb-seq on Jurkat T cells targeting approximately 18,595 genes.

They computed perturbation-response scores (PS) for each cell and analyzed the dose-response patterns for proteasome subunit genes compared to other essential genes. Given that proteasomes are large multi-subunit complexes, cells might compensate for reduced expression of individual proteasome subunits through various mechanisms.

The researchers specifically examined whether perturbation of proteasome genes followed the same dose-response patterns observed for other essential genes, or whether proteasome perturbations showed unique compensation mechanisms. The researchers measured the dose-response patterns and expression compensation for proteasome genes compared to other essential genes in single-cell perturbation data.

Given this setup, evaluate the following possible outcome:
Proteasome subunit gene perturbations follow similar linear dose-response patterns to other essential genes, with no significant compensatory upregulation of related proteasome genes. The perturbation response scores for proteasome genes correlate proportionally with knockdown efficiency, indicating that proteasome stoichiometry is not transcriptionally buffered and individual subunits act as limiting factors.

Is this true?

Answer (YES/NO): NO